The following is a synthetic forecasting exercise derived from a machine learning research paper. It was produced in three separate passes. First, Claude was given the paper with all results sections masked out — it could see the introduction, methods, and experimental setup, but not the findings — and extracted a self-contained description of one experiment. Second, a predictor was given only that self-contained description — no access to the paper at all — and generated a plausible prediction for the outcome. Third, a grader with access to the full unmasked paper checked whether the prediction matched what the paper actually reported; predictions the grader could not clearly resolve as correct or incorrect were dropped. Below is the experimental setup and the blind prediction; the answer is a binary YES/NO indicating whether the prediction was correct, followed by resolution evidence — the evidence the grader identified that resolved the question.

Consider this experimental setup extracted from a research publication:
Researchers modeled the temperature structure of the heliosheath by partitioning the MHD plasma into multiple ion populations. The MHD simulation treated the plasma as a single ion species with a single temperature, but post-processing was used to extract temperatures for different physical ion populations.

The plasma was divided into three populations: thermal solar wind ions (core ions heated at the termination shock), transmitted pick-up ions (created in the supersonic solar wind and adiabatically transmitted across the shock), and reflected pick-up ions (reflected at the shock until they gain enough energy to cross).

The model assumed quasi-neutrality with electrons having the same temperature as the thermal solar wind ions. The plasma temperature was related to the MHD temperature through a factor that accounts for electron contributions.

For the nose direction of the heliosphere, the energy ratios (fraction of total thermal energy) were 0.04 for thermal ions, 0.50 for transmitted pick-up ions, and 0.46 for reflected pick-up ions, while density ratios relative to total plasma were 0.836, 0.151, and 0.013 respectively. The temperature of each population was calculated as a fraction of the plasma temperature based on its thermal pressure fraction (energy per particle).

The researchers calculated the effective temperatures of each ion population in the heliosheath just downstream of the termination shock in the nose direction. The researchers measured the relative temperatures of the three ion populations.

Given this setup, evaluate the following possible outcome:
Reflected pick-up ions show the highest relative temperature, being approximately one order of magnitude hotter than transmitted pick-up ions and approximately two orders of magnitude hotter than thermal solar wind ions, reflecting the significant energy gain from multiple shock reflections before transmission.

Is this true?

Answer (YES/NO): NO